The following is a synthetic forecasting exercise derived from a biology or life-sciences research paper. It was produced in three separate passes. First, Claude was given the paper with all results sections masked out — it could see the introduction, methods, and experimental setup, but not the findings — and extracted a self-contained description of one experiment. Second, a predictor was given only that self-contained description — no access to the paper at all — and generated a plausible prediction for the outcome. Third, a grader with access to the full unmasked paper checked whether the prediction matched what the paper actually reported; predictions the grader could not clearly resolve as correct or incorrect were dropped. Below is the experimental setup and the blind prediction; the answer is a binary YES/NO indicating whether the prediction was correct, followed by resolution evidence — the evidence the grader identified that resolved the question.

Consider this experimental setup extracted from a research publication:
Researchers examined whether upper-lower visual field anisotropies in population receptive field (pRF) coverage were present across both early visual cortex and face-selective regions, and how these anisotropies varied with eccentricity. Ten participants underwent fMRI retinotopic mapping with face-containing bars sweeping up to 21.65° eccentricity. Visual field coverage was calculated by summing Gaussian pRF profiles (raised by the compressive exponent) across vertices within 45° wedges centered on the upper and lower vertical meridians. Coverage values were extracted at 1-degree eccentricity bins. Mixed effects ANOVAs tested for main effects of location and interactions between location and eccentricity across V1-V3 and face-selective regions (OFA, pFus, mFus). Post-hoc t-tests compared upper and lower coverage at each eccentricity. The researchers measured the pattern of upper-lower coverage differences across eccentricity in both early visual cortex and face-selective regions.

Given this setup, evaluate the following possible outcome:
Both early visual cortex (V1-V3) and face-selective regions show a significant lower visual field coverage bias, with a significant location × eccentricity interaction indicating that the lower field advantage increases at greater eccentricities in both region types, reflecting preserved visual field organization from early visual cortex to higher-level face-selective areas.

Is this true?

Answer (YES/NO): NO